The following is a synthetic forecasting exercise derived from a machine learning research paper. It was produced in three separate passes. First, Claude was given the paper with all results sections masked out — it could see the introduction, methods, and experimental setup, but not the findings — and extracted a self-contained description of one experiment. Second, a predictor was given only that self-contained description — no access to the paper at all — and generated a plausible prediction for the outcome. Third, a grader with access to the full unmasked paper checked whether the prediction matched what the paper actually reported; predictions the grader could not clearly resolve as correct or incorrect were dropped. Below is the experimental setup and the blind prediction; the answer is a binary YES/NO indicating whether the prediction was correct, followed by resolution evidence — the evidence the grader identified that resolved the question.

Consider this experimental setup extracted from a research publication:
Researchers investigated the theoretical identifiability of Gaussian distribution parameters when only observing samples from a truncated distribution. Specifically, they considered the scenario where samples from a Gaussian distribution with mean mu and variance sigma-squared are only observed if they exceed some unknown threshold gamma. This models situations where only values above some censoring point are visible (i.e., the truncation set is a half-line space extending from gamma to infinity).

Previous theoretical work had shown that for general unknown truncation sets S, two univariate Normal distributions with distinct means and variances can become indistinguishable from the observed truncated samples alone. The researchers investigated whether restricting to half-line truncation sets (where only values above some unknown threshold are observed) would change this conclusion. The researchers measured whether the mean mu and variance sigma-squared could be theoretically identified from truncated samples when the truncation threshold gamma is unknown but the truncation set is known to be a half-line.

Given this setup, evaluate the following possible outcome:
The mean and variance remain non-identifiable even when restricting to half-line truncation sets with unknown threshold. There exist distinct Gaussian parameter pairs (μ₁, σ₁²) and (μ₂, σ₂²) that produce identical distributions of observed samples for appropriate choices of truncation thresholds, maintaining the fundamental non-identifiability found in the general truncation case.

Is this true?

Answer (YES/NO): NO